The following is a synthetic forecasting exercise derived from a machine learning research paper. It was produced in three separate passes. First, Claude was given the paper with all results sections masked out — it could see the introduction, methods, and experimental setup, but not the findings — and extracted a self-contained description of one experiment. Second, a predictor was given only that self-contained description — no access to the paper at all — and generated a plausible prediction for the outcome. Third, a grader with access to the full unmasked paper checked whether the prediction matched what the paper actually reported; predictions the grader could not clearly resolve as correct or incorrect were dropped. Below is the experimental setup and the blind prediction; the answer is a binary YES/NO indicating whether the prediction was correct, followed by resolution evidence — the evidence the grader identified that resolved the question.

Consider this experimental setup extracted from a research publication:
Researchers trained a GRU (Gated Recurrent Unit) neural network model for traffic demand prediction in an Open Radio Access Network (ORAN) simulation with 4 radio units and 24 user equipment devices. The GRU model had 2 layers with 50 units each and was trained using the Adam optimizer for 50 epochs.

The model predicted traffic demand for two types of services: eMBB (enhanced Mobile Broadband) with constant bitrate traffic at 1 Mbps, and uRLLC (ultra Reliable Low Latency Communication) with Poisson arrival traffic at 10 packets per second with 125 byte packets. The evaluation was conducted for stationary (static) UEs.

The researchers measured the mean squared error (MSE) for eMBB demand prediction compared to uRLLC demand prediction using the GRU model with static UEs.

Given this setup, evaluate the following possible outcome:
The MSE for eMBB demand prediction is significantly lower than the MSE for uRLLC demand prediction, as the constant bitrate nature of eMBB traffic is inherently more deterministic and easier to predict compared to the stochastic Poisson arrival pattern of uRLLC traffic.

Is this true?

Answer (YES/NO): YES